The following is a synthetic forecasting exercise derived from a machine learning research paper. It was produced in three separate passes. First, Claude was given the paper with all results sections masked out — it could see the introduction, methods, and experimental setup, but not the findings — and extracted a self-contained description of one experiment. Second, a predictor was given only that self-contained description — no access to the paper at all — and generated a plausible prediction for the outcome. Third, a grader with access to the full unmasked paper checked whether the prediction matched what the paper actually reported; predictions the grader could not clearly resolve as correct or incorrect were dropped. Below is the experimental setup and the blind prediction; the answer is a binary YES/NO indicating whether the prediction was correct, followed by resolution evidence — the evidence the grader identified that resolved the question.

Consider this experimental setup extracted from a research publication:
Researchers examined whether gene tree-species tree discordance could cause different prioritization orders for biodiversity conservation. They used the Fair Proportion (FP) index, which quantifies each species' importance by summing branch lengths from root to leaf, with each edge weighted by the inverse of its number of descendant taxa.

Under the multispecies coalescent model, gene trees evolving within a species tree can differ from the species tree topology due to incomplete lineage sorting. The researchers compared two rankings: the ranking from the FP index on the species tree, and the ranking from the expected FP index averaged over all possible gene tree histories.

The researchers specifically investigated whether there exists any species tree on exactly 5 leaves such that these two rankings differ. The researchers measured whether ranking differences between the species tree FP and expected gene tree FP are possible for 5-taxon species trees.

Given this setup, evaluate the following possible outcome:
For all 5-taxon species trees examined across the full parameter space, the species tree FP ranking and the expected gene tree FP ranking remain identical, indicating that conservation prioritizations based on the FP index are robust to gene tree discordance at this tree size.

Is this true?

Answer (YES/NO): NO